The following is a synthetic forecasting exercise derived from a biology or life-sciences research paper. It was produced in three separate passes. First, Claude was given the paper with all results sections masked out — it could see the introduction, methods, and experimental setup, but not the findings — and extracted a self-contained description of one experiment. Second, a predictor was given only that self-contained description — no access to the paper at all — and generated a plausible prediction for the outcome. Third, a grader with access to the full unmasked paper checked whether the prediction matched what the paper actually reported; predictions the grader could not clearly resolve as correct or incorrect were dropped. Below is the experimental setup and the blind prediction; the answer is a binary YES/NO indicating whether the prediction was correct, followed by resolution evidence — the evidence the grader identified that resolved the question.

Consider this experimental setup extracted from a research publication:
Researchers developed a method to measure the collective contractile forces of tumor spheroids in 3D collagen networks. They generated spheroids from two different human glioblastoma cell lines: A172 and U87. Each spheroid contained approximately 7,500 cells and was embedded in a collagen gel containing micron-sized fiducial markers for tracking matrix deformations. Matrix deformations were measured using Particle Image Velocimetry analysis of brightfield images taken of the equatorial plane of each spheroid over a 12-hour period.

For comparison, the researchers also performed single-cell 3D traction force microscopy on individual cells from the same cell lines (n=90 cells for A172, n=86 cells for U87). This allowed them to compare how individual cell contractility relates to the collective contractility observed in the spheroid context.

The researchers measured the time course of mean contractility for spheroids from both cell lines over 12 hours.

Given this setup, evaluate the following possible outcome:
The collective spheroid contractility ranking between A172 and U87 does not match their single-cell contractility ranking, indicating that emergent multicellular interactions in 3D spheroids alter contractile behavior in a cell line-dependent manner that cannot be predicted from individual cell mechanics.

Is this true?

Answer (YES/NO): NO